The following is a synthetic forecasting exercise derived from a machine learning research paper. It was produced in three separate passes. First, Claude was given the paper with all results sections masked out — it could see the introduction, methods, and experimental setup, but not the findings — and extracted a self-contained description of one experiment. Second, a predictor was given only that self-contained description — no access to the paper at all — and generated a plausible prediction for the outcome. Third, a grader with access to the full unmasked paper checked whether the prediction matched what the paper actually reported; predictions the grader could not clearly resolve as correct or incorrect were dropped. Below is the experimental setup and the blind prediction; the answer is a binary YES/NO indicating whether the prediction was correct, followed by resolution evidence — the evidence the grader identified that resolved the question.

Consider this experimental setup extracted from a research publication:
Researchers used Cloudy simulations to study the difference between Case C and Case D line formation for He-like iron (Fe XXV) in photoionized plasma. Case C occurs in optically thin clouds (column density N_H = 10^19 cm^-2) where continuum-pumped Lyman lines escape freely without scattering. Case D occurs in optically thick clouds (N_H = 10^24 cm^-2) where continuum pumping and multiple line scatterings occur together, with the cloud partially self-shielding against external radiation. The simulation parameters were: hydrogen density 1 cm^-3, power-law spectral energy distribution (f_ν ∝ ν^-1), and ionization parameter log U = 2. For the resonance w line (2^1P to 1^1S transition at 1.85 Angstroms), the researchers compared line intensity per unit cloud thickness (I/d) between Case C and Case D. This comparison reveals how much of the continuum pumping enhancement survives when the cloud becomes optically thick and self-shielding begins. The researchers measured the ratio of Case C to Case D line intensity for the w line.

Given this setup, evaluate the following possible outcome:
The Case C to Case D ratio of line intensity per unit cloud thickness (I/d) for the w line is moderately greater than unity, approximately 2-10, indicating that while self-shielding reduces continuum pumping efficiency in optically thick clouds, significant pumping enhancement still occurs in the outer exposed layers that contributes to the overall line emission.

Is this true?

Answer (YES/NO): NO